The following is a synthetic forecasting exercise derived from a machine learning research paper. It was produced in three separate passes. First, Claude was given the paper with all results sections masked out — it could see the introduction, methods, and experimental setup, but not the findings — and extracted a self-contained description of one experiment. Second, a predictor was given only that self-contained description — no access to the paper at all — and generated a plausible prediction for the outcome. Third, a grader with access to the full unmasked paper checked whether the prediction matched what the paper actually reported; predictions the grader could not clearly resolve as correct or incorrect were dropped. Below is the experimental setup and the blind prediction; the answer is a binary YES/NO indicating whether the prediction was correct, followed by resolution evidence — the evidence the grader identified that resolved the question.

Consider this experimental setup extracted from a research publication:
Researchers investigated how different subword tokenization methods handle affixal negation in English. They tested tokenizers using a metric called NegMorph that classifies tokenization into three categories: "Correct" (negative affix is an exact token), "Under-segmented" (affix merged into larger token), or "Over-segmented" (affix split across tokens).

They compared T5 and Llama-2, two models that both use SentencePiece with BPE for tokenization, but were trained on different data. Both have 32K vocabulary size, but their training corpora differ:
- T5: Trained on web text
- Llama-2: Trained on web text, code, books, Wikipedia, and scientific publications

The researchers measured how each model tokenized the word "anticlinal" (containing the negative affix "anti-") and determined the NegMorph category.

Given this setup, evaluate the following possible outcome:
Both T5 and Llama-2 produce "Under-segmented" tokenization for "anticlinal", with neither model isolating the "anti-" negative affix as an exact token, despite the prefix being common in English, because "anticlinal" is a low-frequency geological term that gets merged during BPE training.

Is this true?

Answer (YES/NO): NO